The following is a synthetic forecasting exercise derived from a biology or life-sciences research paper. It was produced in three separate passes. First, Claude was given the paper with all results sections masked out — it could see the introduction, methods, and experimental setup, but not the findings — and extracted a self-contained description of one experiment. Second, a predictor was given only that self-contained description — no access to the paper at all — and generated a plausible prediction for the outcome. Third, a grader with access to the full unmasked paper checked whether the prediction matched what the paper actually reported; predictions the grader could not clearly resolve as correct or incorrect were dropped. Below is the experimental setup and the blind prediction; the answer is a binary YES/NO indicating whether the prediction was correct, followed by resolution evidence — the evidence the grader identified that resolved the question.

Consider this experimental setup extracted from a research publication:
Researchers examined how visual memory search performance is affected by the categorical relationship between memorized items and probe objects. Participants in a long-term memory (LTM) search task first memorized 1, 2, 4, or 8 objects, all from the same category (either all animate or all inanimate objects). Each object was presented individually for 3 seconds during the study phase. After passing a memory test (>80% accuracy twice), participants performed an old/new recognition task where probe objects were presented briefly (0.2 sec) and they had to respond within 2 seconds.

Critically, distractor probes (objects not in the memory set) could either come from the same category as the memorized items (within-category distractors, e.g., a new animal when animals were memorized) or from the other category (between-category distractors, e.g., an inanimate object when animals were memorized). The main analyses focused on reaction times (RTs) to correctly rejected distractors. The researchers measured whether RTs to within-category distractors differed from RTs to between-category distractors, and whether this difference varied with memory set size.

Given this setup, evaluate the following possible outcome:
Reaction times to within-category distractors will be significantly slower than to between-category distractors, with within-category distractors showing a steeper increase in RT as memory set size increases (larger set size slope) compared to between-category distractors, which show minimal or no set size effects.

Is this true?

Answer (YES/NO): NO